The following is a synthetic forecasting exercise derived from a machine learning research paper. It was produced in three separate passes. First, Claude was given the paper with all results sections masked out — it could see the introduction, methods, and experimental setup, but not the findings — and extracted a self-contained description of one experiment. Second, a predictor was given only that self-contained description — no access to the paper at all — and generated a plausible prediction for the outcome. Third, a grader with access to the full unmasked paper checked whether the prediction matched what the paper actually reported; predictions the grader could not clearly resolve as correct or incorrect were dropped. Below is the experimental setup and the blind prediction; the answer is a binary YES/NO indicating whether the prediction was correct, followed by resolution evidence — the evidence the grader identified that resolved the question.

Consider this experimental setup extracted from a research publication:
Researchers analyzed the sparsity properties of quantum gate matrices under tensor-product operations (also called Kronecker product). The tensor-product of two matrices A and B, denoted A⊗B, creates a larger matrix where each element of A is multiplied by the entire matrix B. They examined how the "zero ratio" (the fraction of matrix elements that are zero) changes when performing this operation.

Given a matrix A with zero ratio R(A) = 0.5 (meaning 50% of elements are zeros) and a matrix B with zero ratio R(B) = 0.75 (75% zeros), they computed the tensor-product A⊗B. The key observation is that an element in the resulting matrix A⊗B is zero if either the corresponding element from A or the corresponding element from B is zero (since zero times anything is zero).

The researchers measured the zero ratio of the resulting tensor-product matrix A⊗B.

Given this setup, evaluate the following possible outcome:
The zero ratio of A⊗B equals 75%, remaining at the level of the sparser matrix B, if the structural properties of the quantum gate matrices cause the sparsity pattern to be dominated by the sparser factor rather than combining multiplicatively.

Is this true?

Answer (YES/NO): NO